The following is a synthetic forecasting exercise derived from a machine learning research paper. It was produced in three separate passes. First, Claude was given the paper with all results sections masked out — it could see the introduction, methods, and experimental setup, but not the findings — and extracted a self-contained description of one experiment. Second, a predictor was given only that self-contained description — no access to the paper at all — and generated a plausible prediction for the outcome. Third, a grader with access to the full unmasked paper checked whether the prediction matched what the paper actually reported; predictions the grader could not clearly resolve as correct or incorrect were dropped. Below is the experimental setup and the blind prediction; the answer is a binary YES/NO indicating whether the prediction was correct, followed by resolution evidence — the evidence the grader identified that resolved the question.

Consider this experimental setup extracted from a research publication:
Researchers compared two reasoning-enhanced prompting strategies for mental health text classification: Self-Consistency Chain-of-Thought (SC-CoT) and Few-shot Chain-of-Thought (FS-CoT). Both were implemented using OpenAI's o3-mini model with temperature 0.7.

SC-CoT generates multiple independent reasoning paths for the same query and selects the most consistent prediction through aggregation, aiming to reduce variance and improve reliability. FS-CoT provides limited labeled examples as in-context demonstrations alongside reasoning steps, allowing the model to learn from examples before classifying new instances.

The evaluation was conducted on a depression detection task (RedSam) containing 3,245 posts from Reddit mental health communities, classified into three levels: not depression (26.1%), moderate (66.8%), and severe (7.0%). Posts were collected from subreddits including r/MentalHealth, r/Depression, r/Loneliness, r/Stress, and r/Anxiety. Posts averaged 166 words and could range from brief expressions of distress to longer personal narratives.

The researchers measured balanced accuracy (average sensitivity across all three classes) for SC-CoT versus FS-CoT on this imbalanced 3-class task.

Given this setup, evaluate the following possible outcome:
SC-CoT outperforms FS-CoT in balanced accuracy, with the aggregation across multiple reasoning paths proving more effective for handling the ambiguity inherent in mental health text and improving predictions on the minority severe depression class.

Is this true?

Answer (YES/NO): YES